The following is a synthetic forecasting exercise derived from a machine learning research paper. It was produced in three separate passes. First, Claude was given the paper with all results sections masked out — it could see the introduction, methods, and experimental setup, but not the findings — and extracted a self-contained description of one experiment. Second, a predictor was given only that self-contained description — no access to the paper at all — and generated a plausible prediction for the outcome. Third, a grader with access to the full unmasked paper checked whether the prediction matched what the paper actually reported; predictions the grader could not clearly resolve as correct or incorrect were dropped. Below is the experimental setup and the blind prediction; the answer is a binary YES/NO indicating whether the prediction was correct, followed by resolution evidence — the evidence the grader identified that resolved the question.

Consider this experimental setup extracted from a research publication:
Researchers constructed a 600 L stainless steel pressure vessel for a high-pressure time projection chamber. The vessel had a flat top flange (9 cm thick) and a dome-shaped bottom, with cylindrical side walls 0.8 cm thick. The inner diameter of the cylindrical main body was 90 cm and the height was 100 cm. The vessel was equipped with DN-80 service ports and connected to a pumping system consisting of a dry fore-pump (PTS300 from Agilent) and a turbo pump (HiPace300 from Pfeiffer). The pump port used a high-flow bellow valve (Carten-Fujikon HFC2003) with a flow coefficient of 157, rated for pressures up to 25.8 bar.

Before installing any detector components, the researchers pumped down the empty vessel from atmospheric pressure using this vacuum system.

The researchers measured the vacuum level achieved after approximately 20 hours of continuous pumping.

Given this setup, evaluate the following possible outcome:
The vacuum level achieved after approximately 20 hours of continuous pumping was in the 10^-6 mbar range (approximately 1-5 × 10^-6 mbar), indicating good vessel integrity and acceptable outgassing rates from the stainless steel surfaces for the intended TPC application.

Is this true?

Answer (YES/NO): NO